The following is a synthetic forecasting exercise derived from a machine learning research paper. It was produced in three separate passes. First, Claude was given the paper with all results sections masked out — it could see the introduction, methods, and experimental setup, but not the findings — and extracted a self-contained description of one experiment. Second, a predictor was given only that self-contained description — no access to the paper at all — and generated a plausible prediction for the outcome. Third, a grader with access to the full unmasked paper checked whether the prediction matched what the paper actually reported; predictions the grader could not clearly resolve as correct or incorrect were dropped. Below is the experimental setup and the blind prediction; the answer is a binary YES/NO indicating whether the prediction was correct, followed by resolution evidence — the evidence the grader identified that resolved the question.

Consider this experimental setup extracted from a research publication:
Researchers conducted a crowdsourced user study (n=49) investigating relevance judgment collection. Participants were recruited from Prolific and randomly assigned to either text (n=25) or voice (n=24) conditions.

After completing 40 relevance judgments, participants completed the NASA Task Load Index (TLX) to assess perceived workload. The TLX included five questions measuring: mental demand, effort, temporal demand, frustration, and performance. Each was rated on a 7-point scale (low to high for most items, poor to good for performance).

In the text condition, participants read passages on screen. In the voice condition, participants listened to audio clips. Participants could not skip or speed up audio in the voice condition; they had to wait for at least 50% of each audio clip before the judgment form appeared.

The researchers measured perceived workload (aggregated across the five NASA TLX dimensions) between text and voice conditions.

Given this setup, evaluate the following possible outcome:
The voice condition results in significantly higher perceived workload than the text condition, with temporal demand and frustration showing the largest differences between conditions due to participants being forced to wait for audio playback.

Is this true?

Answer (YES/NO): NO